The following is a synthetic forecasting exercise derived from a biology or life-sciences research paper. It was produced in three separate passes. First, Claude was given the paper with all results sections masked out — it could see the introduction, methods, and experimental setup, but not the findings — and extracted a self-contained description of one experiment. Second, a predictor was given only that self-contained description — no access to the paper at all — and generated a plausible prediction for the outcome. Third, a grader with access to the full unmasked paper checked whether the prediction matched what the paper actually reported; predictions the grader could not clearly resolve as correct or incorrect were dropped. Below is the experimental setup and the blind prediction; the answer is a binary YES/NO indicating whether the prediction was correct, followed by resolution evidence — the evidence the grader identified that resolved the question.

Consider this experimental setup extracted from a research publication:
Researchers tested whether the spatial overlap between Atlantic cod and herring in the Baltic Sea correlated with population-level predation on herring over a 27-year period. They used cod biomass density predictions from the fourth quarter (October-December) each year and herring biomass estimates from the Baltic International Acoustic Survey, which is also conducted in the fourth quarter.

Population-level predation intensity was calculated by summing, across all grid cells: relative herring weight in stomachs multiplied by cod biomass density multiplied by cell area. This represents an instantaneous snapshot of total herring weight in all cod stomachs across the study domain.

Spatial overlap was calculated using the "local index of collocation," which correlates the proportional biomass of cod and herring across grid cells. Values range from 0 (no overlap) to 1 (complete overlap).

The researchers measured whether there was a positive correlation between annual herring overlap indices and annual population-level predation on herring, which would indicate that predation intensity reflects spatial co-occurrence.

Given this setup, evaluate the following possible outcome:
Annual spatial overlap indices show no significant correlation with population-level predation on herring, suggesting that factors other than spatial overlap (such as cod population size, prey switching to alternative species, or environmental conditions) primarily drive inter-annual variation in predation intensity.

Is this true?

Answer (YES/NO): YES